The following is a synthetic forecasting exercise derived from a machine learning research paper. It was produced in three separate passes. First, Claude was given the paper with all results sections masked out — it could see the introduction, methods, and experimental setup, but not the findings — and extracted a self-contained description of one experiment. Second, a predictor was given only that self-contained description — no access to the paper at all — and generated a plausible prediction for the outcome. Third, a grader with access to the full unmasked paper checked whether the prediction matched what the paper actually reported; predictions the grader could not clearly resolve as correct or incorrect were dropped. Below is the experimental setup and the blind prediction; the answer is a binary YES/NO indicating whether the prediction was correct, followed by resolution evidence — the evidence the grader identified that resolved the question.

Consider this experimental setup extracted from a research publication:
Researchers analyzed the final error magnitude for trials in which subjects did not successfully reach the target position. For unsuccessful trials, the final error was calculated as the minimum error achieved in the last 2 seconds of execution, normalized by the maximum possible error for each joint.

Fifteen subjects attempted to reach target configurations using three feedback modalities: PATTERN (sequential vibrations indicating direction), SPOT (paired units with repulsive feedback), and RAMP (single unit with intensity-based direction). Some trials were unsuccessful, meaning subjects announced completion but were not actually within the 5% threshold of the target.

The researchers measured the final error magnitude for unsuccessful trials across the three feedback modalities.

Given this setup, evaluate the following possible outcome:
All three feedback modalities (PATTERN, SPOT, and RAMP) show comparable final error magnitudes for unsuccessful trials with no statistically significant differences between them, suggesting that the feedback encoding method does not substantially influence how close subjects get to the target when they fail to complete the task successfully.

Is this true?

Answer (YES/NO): YES